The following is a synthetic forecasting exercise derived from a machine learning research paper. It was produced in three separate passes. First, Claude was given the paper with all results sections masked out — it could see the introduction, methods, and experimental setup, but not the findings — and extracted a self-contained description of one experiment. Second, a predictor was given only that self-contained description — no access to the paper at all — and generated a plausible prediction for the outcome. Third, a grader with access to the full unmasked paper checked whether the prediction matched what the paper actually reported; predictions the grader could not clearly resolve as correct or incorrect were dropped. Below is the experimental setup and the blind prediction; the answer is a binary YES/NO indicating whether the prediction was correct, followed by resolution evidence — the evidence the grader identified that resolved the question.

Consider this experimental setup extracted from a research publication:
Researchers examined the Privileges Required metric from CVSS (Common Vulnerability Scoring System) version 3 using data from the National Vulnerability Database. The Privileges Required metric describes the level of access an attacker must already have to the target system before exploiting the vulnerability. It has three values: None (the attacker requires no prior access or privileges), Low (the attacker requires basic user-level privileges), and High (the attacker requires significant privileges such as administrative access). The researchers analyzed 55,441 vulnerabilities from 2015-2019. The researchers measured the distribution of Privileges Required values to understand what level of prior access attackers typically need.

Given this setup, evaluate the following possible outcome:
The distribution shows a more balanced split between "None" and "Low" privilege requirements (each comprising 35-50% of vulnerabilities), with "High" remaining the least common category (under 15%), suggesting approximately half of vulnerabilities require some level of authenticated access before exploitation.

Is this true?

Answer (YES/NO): NO